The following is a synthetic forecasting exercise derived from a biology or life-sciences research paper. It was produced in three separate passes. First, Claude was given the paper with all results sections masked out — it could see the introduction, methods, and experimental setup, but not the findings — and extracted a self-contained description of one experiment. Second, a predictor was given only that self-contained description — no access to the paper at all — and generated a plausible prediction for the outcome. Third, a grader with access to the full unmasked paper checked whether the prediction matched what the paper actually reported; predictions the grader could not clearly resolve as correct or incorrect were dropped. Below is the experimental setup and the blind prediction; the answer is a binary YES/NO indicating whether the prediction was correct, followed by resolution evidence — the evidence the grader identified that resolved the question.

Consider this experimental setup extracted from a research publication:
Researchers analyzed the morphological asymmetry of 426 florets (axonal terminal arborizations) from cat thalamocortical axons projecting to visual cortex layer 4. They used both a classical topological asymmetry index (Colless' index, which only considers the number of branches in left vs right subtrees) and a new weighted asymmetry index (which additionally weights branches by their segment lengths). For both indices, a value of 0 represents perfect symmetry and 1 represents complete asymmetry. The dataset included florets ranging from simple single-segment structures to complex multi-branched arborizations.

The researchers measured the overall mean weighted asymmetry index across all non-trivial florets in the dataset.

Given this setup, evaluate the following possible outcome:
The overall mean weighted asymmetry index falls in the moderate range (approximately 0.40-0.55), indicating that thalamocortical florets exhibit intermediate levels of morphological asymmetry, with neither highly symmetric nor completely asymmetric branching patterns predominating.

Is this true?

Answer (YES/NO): NO